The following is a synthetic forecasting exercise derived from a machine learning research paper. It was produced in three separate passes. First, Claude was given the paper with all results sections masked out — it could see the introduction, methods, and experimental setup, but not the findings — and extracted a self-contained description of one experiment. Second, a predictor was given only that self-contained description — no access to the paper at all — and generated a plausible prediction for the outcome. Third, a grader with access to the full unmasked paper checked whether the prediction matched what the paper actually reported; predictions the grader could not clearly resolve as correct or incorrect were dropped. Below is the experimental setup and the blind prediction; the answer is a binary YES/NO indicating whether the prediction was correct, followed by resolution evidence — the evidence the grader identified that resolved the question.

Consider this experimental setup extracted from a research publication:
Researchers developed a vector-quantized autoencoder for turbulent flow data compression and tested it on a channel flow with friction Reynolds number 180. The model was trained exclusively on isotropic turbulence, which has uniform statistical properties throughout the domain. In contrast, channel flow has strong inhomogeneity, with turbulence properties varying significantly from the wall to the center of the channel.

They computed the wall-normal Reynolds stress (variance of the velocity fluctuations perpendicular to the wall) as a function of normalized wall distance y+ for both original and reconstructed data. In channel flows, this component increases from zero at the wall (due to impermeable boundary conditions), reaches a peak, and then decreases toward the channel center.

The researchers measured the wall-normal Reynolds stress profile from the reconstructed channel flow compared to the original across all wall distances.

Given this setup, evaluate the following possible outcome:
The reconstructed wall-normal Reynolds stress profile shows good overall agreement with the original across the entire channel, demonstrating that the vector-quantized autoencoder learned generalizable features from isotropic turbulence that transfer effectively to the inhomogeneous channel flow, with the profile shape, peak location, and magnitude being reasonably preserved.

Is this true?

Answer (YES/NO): YES